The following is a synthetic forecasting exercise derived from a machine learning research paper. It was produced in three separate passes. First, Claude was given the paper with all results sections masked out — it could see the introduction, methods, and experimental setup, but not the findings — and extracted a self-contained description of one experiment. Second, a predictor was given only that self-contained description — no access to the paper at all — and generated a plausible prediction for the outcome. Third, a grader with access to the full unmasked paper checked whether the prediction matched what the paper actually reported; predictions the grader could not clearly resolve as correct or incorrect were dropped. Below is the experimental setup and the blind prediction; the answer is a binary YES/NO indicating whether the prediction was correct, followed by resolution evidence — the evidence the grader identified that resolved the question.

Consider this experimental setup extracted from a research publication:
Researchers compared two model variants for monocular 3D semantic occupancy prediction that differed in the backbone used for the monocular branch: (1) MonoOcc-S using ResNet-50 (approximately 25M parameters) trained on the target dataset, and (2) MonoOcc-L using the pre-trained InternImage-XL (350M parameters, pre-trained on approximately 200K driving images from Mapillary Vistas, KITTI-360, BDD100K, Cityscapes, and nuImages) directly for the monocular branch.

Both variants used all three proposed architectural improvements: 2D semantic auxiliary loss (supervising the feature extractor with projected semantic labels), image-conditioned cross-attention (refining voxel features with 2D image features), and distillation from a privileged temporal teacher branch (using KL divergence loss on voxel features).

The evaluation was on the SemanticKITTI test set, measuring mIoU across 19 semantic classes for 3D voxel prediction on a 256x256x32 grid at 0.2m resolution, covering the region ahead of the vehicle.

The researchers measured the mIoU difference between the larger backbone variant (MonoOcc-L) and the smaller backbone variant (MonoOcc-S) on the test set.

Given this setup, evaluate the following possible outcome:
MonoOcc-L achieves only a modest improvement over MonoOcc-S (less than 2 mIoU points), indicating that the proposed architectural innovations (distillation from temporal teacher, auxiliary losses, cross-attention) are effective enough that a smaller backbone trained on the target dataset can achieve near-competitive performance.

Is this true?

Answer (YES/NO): YES